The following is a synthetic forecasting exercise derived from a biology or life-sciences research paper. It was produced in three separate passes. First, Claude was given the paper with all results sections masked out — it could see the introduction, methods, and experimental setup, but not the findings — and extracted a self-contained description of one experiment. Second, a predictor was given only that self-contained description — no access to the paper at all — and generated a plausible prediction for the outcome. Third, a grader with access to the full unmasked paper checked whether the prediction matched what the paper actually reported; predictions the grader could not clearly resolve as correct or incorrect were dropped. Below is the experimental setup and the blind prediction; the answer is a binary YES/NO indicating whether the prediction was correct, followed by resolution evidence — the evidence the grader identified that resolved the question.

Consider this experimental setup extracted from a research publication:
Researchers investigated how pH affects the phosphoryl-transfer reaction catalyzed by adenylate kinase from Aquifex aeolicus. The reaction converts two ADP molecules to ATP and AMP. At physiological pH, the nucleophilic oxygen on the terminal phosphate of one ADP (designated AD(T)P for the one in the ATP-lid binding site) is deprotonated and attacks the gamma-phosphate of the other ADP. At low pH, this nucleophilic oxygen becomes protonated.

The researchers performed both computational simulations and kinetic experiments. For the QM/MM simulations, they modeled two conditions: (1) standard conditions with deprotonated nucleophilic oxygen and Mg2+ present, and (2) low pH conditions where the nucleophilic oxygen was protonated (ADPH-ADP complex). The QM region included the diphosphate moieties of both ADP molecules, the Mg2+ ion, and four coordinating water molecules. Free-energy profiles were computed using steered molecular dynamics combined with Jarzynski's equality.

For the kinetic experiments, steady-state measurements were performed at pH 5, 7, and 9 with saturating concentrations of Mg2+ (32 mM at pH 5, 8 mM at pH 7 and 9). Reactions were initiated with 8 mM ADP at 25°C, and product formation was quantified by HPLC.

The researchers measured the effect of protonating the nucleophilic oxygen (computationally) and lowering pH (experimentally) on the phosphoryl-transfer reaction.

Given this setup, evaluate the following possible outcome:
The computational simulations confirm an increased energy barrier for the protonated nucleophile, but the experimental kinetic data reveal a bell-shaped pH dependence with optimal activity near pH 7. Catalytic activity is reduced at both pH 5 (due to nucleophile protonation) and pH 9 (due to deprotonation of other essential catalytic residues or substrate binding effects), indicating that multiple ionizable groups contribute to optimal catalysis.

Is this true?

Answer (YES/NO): NO